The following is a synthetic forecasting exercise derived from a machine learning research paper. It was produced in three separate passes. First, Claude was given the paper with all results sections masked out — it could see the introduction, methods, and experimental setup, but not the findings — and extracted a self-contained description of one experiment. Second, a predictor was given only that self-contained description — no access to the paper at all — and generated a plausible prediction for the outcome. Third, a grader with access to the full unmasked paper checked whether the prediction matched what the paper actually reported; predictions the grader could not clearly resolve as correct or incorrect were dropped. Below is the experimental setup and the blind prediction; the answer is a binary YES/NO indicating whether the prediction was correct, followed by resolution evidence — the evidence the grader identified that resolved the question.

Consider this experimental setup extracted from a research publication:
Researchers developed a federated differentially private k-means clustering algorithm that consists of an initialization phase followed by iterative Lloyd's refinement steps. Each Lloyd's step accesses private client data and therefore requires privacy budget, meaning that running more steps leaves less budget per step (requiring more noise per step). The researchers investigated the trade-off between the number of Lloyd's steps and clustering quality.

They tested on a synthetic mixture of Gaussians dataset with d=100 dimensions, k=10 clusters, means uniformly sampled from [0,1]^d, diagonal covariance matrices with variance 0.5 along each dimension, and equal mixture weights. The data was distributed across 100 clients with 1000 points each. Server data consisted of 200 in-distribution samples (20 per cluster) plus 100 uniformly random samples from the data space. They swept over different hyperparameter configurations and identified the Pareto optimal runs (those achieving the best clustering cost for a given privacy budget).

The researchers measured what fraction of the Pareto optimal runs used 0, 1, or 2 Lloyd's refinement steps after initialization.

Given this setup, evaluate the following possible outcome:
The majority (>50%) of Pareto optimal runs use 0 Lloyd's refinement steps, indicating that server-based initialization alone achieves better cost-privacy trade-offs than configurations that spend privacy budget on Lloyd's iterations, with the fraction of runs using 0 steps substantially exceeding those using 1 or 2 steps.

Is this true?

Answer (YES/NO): YES